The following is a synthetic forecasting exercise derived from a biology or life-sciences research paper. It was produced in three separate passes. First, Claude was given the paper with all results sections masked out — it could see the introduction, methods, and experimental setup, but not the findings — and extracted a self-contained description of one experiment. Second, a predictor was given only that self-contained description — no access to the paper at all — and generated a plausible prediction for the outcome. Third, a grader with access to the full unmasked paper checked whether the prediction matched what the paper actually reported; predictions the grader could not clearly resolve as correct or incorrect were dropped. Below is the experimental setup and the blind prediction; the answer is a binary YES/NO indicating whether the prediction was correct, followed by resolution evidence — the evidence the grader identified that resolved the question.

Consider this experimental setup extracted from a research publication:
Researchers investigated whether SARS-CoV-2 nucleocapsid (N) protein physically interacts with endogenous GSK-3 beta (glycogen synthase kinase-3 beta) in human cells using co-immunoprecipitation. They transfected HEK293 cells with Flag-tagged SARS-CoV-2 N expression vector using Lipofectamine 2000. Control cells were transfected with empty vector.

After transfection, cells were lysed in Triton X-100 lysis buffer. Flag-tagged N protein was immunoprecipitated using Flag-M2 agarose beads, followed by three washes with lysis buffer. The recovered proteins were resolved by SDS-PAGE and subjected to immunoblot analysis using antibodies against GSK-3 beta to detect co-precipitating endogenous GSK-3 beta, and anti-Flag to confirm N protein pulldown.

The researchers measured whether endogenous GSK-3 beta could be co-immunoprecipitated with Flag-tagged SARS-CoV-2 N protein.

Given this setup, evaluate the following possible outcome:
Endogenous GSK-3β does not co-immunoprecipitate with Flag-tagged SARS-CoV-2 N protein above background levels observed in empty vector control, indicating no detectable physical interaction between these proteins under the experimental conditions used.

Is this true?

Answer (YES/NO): NO